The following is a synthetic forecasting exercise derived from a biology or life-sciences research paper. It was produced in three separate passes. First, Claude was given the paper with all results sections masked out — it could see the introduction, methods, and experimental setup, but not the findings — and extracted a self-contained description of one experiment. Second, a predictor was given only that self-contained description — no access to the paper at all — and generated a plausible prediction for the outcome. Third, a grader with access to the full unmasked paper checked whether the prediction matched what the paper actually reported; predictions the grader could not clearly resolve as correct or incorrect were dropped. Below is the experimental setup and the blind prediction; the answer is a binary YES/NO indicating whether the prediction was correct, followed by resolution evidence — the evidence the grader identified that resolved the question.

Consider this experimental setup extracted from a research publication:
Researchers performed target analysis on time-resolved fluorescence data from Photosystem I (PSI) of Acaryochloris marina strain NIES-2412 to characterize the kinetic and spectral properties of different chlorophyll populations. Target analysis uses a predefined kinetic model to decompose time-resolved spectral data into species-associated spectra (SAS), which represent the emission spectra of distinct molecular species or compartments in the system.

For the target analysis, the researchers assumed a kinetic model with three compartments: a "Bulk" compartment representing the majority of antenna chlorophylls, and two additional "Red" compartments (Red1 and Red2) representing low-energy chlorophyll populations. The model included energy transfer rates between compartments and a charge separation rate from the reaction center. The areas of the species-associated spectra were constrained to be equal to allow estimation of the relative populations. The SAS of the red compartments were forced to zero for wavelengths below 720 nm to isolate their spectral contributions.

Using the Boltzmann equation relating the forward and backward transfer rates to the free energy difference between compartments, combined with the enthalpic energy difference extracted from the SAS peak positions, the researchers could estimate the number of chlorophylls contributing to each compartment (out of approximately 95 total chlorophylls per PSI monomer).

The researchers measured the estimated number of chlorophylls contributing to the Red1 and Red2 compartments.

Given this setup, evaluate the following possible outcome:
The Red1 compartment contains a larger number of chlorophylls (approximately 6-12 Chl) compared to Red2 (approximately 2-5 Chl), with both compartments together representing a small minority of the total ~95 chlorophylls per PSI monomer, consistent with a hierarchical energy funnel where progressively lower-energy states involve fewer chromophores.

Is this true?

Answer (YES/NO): NO